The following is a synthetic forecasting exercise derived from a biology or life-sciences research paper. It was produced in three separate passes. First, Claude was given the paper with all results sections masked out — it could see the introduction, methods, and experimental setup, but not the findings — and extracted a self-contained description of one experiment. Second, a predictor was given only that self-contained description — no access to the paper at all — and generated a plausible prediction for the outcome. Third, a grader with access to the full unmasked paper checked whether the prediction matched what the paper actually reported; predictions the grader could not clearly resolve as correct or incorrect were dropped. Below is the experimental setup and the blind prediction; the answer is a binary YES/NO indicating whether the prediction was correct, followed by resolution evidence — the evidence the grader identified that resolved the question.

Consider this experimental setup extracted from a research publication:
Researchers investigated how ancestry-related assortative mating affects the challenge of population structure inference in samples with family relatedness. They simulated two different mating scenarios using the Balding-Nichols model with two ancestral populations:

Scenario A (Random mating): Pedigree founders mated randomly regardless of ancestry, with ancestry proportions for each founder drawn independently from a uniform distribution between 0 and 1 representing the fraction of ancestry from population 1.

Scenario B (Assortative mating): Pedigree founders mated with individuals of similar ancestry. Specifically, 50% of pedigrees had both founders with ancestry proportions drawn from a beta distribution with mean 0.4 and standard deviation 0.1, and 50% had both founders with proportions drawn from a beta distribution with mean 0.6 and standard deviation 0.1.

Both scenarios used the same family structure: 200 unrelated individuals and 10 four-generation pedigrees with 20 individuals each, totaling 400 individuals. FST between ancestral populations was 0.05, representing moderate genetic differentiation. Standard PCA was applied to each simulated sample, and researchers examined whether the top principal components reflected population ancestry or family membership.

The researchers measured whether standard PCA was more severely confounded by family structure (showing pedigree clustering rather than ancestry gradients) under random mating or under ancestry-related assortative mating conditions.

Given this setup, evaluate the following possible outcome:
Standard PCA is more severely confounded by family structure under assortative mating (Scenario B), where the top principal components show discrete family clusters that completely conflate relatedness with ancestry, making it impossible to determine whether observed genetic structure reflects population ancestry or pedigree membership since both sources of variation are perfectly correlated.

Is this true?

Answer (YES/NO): NO